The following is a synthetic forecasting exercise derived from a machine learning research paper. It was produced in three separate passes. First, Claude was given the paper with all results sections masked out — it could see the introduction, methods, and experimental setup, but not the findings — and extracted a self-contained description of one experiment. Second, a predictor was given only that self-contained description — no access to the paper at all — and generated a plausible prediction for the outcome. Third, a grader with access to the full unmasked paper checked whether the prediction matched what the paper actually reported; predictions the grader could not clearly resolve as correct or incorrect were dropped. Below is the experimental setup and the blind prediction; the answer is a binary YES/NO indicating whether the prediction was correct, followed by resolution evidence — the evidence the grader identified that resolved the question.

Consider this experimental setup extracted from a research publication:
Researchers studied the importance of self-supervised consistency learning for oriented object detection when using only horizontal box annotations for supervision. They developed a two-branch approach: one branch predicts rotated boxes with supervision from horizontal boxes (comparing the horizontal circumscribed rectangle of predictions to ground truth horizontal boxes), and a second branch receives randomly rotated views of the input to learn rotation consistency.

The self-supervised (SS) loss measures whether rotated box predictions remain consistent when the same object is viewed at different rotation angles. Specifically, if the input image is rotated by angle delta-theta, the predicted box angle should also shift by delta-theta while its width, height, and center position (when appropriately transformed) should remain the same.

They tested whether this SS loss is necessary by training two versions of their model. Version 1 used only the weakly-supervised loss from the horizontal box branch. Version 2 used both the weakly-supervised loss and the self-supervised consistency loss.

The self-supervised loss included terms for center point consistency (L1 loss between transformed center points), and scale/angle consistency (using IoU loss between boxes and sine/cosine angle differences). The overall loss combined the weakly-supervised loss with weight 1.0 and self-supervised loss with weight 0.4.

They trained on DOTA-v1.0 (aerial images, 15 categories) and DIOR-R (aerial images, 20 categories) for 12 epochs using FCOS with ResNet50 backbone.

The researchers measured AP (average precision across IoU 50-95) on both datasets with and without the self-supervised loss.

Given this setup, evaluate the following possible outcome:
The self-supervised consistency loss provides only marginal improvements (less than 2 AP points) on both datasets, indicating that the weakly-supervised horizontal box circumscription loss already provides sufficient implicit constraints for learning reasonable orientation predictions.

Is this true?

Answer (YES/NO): NO